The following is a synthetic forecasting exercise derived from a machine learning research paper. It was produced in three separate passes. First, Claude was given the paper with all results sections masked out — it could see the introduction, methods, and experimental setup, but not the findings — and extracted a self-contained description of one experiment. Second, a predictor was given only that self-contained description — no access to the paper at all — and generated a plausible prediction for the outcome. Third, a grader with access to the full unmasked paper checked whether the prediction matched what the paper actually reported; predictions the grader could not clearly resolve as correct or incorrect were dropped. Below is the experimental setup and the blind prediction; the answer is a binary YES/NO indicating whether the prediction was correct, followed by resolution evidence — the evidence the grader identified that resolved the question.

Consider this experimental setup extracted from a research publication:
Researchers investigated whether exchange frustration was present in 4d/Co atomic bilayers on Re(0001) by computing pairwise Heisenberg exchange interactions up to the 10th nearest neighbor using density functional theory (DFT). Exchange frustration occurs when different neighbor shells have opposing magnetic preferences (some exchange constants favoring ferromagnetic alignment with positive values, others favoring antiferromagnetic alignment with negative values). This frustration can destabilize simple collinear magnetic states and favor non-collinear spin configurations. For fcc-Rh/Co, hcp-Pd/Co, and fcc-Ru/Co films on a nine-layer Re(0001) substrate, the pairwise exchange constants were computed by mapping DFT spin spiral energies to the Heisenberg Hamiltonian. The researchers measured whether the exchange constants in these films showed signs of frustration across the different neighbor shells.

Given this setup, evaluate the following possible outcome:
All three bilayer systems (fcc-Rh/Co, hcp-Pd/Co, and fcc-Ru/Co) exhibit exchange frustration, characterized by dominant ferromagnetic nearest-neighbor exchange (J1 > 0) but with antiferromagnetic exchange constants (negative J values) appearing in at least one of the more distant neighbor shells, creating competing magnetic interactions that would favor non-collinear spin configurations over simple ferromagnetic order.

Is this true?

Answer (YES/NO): YES